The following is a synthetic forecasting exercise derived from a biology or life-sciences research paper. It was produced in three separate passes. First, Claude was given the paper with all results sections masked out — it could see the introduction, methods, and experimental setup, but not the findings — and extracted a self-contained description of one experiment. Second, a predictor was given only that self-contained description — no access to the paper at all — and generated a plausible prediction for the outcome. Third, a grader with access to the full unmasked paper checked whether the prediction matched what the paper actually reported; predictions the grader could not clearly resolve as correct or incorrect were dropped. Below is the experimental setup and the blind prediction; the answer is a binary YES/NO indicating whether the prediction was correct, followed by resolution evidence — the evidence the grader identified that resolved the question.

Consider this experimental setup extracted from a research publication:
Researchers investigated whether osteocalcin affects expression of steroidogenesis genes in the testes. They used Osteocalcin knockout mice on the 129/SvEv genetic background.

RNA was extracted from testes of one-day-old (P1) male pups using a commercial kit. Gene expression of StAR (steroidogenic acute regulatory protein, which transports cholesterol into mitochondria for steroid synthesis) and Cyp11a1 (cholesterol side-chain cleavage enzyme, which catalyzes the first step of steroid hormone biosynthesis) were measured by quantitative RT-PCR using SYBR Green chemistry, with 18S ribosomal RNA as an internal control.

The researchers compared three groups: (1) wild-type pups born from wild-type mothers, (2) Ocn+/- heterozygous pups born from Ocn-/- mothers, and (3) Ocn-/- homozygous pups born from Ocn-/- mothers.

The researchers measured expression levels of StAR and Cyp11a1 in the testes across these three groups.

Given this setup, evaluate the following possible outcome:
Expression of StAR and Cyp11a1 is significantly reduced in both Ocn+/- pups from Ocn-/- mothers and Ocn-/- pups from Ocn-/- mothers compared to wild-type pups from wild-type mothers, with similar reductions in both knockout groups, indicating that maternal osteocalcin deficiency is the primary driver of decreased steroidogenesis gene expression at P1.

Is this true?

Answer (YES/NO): NO